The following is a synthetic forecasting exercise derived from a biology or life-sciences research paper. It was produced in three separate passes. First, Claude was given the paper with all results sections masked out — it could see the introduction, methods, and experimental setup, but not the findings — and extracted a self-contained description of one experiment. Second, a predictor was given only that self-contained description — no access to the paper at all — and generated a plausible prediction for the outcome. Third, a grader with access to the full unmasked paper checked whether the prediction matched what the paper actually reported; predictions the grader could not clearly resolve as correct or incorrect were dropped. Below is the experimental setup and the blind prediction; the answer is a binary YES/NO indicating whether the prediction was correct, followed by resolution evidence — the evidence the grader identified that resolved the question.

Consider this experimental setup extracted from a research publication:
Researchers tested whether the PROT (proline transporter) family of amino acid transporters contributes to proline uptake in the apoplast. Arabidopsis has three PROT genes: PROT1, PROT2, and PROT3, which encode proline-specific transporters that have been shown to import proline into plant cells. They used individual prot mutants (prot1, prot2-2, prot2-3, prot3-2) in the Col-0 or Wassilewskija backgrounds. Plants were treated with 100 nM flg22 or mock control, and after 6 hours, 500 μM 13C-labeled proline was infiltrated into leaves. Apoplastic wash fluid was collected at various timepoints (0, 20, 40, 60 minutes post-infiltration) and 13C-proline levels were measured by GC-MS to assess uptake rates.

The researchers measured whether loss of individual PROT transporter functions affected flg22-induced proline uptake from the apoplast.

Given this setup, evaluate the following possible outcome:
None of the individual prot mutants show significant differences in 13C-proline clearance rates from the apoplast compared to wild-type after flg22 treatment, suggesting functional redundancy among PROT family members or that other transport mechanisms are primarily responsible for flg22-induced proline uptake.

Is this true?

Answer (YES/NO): YES